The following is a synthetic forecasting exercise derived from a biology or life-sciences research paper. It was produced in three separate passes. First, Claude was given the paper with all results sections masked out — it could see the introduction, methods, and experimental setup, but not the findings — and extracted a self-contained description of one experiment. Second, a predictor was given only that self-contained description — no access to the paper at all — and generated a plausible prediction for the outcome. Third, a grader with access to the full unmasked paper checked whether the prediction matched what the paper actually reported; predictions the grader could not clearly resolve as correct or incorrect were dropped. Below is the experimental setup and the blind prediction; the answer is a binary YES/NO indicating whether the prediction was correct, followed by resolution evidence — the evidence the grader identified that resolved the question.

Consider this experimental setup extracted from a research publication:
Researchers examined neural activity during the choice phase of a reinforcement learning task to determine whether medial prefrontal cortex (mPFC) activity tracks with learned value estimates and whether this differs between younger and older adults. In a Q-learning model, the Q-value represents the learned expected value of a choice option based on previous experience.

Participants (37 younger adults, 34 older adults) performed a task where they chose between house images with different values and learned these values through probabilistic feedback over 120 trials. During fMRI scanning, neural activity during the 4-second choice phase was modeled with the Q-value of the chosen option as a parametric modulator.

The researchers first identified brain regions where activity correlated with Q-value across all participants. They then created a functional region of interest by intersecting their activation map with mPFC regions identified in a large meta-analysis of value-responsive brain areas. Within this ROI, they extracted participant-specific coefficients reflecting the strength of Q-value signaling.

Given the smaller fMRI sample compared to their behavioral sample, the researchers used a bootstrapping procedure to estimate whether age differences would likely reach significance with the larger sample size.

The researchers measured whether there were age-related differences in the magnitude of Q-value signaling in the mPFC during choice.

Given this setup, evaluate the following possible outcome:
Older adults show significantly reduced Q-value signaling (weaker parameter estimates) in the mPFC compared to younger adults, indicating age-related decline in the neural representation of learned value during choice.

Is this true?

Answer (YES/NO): NO